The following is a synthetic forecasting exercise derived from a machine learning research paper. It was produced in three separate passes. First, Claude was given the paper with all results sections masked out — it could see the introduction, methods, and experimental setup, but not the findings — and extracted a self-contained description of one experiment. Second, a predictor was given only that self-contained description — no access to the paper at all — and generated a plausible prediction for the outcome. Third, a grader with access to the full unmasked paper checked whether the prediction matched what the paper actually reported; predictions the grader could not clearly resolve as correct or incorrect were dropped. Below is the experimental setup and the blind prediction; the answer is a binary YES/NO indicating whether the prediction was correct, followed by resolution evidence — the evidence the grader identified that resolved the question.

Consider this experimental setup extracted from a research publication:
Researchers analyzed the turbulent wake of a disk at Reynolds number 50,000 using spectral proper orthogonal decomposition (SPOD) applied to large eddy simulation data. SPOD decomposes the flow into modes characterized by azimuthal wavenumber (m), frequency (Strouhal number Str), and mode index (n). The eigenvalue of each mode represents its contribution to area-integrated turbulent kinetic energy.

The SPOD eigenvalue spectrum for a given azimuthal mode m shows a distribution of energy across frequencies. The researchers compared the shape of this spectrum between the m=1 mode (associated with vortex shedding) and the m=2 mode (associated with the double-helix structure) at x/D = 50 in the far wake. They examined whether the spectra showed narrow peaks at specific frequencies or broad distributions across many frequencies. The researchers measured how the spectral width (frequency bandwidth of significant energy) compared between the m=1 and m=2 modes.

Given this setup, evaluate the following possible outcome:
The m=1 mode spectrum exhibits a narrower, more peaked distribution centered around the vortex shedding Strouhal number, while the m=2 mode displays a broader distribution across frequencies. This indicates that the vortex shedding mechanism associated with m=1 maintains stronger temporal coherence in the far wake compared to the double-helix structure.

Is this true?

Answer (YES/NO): YES